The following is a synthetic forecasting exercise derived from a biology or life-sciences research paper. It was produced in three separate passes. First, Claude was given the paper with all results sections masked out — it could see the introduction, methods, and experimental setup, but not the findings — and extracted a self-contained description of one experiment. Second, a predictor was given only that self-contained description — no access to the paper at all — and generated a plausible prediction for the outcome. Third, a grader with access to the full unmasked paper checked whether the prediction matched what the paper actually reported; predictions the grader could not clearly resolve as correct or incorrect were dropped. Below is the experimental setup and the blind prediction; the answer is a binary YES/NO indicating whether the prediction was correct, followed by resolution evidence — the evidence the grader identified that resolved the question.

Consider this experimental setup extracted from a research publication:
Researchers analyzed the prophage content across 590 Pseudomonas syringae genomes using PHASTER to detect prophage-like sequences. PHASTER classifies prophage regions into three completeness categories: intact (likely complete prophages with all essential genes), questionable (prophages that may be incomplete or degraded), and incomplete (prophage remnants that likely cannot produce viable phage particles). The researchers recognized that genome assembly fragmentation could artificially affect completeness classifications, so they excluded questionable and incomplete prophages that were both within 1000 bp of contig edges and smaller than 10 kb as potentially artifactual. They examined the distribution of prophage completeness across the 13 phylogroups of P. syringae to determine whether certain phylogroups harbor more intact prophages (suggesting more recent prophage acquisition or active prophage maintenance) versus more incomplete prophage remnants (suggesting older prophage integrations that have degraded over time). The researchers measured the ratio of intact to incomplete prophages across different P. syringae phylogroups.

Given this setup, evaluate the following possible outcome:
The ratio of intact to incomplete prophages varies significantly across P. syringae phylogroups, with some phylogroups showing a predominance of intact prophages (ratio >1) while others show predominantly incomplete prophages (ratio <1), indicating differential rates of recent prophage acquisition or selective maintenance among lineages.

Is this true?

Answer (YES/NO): NO